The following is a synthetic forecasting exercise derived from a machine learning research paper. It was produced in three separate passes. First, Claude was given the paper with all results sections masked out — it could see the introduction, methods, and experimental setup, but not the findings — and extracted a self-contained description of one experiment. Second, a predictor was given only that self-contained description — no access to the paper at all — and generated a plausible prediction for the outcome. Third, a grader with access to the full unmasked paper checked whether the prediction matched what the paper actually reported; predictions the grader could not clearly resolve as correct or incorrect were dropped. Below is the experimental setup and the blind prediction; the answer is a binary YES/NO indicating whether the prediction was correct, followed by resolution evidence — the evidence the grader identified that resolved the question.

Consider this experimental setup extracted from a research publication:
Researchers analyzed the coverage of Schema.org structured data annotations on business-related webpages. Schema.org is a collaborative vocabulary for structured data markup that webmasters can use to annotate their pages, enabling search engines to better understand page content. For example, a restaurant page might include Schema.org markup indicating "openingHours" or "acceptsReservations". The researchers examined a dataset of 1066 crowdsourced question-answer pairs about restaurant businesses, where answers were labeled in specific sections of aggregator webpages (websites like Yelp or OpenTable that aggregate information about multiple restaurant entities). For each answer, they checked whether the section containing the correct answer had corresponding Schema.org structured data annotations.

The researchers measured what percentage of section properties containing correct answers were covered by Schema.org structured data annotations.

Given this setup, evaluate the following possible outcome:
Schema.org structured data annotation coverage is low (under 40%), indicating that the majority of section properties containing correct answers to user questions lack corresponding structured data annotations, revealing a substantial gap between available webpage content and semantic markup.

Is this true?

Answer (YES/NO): YES